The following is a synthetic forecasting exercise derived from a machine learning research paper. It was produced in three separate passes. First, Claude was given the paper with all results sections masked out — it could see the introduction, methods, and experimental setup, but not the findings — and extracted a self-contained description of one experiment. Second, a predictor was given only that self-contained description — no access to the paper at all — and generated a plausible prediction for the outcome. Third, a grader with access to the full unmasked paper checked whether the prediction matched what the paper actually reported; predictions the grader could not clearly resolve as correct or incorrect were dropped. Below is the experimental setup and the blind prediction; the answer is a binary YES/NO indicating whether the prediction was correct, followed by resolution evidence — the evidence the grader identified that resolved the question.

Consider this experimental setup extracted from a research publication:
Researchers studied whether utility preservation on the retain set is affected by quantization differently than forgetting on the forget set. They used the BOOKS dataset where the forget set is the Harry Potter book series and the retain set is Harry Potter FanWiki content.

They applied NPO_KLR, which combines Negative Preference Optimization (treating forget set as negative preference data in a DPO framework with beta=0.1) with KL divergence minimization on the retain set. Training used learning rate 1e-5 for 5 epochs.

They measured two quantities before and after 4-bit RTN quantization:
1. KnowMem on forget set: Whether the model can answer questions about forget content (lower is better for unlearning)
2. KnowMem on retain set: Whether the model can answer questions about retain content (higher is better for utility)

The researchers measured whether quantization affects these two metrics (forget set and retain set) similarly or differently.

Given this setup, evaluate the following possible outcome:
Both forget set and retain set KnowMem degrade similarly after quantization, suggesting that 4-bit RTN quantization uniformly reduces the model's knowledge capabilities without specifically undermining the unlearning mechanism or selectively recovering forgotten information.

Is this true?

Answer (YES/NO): NO